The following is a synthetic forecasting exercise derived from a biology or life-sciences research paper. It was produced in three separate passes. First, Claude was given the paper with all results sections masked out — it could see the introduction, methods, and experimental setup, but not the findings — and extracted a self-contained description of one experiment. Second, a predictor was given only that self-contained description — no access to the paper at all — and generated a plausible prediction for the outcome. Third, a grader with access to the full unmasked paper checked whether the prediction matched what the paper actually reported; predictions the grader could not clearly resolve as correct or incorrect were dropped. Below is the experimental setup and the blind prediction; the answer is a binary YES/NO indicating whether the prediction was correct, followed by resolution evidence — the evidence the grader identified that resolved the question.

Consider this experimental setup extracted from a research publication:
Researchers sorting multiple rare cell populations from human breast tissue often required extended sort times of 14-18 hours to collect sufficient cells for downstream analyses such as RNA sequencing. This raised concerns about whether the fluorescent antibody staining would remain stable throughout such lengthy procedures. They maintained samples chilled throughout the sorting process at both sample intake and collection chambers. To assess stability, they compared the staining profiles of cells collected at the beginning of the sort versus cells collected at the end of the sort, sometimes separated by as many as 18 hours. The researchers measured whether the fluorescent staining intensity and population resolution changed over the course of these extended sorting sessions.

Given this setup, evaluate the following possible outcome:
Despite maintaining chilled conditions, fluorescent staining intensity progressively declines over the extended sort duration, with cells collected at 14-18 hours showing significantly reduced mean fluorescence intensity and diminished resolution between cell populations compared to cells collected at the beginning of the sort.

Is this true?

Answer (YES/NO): NO